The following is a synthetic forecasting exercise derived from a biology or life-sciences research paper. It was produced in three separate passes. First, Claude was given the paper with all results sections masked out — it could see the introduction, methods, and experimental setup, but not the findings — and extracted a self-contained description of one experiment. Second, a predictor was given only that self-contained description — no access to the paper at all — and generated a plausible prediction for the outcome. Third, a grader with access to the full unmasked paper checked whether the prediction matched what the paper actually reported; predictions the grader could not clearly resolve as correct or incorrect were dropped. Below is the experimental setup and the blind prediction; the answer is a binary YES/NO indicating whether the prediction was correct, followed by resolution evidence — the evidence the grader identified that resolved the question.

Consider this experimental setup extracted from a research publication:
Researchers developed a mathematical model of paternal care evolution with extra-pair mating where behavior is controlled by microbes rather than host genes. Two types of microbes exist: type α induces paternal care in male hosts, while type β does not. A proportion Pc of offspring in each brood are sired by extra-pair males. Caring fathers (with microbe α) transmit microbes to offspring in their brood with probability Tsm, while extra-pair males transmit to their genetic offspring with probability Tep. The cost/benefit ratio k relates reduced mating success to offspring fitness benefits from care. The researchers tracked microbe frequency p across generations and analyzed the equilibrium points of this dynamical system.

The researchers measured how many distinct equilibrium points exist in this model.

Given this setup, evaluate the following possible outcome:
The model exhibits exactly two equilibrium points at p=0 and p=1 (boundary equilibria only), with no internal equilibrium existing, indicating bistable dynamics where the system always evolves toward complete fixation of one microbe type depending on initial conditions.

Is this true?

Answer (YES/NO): NO